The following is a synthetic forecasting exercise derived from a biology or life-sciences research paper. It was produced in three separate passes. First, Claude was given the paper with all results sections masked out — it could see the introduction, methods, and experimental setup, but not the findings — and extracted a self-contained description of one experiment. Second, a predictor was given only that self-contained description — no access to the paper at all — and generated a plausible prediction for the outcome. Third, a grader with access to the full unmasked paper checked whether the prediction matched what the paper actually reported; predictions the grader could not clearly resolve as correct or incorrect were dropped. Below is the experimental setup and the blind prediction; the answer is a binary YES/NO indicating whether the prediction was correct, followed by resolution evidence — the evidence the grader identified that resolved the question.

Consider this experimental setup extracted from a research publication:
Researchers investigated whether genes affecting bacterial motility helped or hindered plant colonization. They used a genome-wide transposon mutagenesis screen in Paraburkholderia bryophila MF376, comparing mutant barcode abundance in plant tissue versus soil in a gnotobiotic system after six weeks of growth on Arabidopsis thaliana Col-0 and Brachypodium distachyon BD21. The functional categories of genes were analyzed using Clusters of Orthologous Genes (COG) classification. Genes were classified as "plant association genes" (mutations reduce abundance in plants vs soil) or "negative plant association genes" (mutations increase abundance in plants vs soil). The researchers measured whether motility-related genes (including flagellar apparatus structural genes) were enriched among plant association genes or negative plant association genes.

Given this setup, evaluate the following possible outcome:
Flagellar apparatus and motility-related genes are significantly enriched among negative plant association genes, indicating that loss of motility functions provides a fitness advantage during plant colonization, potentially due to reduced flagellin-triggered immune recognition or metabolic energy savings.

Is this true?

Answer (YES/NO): YES